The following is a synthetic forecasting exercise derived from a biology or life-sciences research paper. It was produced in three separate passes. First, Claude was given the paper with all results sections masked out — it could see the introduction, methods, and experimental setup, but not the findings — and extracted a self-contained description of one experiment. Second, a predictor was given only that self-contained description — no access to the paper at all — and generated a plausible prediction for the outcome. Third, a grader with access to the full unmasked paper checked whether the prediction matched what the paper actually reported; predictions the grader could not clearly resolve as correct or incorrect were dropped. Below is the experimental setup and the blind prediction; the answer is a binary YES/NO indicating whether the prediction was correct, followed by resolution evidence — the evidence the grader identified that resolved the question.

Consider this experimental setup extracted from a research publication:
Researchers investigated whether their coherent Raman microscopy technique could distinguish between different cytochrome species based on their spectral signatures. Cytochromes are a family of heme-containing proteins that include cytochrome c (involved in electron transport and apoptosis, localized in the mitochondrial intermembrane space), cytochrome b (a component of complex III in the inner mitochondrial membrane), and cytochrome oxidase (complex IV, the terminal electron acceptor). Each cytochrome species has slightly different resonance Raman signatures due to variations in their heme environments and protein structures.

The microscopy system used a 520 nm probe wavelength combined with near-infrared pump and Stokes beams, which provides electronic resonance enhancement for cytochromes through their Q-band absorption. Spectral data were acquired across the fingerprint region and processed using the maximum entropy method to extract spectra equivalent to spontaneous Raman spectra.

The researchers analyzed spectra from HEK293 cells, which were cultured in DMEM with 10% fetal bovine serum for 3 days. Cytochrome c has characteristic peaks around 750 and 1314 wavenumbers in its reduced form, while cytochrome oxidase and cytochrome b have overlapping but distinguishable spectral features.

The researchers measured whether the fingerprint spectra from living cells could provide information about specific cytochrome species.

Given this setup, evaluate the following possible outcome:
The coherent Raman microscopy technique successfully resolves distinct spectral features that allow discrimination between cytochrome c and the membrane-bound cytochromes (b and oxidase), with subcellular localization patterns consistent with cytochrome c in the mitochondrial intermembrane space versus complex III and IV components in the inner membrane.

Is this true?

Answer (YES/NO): NO